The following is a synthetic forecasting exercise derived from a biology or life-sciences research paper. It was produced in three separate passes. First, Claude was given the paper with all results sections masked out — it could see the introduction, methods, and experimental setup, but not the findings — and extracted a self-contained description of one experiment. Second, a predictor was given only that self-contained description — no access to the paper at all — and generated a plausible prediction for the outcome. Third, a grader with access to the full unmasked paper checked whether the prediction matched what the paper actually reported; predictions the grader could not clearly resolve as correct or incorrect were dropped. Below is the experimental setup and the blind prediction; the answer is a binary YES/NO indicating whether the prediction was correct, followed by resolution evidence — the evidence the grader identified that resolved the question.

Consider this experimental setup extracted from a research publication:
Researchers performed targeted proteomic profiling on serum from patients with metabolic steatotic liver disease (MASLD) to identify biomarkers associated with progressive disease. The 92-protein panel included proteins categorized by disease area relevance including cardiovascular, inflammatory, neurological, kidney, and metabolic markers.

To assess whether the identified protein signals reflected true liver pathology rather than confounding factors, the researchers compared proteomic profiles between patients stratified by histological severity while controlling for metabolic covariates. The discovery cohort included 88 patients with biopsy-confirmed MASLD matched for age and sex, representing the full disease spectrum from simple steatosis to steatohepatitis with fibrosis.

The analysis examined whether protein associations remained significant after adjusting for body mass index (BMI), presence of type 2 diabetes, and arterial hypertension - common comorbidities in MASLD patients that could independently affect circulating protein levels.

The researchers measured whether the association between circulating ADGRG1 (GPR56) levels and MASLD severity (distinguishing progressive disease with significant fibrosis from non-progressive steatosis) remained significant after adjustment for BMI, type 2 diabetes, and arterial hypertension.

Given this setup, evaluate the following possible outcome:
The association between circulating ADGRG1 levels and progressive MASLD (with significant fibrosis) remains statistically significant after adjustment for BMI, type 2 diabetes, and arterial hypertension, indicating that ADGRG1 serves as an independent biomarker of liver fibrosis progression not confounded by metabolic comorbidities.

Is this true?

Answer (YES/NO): YES